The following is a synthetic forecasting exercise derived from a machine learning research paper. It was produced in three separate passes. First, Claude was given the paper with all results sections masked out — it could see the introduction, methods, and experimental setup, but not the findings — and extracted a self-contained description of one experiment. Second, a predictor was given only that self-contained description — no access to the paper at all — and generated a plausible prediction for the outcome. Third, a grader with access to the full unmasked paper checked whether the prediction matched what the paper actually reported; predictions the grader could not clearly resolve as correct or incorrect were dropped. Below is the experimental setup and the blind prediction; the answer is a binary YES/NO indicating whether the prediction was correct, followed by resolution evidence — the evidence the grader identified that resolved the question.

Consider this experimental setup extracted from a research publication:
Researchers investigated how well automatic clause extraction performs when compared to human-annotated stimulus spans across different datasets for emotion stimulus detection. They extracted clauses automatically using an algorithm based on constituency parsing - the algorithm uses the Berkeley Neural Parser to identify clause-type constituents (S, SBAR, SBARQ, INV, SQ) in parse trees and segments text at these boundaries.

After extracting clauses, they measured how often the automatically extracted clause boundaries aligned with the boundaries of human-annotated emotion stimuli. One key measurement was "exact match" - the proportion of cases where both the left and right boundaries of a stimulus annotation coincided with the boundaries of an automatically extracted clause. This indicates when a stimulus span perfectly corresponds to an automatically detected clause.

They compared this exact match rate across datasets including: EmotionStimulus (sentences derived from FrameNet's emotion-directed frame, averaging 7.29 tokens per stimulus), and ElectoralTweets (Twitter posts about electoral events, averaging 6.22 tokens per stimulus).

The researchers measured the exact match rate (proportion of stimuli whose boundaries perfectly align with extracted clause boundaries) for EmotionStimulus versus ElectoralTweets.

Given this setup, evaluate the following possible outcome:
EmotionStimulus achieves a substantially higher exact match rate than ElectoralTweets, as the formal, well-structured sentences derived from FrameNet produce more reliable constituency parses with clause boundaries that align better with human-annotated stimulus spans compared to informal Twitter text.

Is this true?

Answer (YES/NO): NO